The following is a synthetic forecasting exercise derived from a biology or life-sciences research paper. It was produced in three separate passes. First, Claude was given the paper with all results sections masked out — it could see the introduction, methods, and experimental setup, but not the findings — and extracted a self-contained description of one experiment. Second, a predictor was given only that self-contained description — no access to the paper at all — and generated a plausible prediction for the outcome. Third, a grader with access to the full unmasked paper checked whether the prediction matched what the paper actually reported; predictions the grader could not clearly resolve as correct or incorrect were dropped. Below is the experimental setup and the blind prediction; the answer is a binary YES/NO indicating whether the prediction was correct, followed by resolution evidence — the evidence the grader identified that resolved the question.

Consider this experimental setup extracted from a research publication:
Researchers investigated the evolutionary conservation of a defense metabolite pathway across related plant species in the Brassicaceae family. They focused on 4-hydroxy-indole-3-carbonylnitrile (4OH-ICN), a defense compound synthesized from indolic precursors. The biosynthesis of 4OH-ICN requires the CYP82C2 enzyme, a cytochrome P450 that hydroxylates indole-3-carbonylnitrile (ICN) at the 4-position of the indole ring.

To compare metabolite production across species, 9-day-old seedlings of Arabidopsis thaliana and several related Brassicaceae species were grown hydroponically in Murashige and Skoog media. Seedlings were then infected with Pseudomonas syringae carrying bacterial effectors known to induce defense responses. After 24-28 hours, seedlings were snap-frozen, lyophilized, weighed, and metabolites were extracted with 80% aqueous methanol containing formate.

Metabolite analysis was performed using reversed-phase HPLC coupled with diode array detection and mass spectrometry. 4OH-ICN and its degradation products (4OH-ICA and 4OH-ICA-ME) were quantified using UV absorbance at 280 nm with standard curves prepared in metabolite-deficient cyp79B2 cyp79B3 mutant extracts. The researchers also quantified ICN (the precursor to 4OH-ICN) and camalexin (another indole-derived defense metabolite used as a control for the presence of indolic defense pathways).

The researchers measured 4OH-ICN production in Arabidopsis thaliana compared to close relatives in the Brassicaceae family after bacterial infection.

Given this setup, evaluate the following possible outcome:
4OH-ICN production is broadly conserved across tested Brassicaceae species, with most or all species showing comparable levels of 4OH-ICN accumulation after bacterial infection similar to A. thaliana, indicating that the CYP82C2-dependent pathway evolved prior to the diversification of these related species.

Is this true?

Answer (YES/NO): NO